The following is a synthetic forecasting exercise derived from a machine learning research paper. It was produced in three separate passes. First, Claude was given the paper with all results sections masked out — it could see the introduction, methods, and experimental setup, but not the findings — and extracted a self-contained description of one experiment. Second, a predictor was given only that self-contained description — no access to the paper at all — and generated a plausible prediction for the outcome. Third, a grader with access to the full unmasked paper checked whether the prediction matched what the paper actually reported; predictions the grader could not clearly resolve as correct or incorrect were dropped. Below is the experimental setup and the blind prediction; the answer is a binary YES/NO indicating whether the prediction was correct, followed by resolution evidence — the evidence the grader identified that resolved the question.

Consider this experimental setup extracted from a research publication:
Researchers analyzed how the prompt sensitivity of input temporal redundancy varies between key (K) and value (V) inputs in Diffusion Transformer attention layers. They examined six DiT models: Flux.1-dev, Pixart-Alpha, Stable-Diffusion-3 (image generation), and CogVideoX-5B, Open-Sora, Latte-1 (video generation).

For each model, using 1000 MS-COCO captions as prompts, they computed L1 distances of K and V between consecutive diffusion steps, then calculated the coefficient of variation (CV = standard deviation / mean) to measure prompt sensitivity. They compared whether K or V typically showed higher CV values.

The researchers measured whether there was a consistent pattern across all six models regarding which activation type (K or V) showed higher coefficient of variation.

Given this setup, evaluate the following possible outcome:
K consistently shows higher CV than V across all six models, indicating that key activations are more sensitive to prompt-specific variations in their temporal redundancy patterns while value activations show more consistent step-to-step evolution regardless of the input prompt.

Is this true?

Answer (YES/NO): NO